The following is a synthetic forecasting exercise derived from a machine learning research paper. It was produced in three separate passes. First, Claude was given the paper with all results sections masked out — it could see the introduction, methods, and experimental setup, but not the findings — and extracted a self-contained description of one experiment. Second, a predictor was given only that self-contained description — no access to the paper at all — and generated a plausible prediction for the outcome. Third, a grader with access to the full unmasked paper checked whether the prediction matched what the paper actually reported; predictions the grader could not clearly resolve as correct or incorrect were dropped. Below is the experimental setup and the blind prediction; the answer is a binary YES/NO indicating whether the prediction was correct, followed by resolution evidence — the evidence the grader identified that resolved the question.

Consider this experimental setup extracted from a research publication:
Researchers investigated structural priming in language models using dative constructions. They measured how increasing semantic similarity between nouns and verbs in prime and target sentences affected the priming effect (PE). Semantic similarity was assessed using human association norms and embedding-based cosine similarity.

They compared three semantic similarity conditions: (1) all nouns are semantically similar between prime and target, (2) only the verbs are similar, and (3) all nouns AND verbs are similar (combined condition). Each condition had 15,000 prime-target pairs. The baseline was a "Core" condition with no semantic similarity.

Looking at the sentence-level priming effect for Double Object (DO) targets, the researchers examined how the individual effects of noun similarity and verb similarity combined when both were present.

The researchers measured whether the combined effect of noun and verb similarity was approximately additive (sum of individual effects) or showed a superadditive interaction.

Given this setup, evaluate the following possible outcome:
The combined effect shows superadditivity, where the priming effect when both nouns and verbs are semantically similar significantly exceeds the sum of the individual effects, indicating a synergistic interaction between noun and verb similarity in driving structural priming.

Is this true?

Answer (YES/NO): YES